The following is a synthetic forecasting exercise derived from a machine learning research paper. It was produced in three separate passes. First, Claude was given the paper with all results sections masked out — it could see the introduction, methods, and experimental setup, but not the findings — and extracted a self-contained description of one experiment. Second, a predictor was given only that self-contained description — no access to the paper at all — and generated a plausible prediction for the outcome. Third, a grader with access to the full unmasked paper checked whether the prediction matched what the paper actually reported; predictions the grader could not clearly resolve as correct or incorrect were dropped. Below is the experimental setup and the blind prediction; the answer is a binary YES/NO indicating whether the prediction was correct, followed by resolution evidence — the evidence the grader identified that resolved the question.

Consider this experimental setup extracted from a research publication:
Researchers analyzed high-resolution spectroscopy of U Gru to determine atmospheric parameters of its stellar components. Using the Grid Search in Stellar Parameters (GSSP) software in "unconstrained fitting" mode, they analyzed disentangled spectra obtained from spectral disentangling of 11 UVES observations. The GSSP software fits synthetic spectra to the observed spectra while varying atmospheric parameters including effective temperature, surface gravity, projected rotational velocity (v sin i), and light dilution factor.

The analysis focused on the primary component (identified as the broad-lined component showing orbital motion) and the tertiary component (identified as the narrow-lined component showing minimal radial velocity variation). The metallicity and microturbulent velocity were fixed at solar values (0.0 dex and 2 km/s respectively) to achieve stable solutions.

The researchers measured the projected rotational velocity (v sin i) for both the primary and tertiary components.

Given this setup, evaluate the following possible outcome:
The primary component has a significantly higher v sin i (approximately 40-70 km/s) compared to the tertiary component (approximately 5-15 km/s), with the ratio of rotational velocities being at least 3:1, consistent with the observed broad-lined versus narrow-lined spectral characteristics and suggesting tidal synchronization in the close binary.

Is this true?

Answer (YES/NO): YES